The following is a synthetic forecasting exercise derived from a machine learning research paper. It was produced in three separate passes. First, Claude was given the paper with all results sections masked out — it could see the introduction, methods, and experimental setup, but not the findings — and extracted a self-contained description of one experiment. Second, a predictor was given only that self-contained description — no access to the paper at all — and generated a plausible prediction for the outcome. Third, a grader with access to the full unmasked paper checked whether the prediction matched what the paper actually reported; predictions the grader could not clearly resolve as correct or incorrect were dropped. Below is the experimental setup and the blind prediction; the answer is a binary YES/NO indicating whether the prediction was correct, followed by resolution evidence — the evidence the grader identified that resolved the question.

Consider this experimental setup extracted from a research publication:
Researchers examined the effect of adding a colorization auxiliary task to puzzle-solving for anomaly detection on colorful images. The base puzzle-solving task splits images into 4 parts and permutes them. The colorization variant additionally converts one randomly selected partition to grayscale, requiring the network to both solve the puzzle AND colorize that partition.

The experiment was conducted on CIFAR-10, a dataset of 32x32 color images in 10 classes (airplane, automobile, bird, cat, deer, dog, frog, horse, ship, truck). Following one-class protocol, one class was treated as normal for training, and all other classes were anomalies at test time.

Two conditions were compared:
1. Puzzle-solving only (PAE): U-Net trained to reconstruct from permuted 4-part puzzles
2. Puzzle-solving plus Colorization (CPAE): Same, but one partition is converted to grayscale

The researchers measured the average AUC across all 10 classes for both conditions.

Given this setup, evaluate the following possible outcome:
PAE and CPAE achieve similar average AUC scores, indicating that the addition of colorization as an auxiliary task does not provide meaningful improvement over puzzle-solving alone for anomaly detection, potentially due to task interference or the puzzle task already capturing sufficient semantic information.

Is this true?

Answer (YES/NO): NO